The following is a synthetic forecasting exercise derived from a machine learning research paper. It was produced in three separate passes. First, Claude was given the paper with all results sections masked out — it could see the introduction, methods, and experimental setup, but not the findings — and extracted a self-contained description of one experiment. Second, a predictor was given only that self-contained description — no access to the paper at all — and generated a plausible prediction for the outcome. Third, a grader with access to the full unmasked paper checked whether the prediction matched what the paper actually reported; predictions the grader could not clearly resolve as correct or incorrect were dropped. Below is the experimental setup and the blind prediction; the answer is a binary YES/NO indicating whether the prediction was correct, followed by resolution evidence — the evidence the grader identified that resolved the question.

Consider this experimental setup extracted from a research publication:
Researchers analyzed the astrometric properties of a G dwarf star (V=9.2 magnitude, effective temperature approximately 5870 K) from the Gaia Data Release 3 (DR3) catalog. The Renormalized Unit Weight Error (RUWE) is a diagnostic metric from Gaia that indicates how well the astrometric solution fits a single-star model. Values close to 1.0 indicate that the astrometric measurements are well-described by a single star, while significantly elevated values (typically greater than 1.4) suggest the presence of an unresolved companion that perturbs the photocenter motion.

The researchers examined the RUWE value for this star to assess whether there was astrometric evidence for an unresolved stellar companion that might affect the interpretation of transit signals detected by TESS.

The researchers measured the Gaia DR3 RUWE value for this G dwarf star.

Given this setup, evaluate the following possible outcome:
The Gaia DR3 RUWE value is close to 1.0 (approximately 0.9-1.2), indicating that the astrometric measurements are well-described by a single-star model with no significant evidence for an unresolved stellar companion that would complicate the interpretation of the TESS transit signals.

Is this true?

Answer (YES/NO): YES